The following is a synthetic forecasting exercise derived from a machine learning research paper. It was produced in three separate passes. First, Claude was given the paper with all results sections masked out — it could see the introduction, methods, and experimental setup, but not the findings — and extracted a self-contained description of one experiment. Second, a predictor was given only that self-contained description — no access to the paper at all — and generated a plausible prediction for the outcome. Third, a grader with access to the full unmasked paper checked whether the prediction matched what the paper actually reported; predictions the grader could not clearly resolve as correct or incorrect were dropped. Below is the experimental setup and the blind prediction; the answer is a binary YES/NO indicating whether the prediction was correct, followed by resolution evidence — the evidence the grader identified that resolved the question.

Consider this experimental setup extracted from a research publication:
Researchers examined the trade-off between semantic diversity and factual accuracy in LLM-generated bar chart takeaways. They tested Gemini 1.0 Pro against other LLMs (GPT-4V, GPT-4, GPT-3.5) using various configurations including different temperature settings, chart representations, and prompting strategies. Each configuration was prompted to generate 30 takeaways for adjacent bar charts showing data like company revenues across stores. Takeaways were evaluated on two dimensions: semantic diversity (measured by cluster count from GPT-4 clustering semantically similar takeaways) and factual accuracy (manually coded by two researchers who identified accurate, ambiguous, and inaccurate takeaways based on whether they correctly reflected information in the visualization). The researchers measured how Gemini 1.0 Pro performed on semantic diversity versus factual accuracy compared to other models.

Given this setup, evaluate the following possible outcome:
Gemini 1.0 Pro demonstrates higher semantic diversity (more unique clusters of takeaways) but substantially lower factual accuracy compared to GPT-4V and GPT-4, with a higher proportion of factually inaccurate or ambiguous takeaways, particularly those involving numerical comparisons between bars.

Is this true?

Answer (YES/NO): NO